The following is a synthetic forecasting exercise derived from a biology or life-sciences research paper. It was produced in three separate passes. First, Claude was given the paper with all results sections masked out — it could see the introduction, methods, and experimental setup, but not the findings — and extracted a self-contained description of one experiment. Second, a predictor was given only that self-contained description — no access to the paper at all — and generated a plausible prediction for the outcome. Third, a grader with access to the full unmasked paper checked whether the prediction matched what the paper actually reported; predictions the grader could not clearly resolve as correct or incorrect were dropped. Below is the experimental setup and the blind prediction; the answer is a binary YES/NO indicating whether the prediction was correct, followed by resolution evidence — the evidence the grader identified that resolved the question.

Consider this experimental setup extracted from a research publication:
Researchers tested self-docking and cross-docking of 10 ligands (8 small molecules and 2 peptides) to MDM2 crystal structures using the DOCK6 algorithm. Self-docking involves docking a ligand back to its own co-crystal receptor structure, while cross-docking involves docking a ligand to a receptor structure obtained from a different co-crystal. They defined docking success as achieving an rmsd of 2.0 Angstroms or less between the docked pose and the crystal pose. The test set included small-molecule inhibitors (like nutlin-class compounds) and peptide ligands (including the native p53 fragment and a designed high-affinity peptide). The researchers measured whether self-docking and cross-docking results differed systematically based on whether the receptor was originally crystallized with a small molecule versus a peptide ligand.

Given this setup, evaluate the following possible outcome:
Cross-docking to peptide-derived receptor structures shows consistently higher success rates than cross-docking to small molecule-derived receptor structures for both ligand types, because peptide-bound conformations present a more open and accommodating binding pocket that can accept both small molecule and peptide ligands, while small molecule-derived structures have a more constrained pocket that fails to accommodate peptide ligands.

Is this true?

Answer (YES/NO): NO